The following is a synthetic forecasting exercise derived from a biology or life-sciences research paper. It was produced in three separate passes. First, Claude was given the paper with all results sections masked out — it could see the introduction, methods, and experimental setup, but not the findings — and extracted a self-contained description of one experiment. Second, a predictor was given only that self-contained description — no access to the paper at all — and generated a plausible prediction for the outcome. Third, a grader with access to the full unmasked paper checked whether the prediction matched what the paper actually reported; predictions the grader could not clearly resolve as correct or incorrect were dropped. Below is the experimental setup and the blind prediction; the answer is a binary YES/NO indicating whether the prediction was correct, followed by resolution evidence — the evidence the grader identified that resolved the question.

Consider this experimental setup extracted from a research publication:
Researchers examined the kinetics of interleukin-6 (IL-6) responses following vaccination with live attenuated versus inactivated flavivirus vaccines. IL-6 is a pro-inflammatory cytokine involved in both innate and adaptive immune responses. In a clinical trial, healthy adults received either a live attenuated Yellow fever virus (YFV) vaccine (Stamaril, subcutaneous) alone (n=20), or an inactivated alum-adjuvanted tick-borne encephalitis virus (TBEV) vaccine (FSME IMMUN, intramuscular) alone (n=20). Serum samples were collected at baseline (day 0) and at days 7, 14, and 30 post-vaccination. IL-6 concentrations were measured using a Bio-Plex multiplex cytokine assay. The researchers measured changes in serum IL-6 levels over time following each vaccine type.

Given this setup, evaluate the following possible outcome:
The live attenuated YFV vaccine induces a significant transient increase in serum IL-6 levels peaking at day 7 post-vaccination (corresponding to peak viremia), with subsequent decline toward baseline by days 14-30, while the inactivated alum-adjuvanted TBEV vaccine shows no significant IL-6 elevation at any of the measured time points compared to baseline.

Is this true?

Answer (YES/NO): NO